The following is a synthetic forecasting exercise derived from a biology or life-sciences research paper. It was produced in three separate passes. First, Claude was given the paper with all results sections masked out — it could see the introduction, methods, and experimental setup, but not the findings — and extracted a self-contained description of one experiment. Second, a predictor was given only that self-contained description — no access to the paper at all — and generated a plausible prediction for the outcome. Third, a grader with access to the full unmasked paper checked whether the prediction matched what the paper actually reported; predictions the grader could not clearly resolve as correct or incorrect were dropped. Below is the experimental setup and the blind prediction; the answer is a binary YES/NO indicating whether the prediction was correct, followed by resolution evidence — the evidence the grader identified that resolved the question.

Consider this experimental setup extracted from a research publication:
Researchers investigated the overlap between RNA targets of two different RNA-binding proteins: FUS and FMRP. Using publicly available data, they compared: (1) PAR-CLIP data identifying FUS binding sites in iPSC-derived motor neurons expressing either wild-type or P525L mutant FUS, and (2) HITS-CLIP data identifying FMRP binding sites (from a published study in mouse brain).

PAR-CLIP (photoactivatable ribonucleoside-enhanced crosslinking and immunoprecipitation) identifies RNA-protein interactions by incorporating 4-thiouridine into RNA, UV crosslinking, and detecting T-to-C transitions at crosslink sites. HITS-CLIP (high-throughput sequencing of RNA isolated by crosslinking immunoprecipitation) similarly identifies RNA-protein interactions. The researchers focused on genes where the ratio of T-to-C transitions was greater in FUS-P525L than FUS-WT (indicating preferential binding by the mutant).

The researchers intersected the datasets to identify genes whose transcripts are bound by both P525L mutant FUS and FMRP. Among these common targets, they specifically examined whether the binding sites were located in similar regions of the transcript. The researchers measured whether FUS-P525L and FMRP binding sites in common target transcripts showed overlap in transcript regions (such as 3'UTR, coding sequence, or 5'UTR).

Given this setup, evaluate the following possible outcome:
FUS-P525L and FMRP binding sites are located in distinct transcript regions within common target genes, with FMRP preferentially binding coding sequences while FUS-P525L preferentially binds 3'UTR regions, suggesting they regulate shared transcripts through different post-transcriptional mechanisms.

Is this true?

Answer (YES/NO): NO